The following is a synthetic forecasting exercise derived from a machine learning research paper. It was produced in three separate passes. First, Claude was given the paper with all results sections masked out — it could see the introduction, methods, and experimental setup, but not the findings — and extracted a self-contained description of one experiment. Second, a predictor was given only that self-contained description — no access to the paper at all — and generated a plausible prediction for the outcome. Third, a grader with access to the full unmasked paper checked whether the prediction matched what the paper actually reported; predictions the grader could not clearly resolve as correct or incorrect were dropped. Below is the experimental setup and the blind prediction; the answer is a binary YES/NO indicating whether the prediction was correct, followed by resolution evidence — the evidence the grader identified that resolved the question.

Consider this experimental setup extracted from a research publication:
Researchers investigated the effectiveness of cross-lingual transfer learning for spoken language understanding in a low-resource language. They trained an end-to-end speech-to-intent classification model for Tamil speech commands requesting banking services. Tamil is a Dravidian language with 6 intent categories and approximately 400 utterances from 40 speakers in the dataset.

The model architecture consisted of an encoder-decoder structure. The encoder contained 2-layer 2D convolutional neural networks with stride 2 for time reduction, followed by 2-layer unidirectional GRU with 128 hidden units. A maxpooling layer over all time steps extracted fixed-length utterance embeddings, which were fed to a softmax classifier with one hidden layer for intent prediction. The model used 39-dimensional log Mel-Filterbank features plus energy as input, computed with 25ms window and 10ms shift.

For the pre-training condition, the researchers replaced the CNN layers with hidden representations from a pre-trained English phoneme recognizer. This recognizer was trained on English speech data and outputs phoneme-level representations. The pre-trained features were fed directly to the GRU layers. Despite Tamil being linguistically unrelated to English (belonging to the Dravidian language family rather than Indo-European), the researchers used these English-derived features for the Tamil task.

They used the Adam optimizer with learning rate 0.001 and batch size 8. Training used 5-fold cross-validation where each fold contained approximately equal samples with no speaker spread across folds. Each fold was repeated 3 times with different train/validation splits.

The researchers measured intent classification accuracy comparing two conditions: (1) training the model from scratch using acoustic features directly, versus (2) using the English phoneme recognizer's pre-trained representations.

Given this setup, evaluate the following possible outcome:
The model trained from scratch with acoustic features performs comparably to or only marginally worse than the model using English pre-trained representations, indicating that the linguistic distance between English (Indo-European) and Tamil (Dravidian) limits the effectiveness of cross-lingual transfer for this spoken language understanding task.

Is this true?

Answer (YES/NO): NO